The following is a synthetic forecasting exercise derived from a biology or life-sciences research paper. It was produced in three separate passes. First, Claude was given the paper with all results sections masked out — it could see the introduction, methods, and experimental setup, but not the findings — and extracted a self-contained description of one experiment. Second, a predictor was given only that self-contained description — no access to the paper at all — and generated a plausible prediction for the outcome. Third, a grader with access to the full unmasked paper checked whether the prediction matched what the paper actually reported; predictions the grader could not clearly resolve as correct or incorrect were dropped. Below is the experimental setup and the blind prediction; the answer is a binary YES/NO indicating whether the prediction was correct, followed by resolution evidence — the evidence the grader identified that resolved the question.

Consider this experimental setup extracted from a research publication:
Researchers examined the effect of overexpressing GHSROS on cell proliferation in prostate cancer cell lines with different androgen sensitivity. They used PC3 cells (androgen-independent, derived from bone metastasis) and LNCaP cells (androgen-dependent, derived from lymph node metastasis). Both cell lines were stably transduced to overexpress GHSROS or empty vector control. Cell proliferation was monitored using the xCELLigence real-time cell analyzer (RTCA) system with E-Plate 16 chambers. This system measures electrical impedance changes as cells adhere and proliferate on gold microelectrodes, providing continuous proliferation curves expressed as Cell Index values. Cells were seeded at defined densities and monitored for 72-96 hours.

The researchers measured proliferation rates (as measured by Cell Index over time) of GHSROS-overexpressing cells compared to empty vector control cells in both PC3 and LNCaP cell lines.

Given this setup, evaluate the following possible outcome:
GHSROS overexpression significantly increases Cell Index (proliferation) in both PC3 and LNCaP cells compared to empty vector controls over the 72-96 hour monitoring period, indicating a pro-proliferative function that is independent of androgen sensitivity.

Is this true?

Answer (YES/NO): NO